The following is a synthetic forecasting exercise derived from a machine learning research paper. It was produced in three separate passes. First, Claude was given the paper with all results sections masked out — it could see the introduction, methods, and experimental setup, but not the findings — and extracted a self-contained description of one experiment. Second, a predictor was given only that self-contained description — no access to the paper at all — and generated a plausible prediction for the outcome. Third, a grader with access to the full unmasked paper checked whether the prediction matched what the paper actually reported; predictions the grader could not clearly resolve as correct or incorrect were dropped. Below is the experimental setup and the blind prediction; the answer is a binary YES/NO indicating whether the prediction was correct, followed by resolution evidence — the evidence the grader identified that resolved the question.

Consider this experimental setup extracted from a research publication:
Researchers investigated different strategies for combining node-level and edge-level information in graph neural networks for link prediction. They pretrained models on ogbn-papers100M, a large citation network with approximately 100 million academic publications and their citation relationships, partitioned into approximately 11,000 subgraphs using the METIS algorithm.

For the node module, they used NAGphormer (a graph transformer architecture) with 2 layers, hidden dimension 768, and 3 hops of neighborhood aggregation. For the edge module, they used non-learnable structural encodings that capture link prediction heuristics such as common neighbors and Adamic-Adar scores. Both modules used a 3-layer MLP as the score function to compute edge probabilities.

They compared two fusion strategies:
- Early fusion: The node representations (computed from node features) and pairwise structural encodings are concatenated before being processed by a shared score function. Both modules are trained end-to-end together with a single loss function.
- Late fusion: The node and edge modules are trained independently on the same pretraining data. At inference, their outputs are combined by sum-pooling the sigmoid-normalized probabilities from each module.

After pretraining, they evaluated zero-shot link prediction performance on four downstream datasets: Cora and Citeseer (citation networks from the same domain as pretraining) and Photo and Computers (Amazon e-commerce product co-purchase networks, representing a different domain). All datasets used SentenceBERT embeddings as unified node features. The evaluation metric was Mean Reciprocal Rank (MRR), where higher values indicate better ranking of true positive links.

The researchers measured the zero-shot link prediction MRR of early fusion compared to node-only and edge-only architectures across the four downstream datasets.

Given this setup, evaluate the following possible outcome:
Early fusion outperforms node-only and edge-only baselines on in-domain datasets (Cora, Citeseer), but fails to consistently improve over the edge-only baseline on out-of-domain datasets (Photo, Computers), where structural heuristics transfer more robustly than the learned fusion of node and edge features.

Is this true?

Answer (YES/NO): NO